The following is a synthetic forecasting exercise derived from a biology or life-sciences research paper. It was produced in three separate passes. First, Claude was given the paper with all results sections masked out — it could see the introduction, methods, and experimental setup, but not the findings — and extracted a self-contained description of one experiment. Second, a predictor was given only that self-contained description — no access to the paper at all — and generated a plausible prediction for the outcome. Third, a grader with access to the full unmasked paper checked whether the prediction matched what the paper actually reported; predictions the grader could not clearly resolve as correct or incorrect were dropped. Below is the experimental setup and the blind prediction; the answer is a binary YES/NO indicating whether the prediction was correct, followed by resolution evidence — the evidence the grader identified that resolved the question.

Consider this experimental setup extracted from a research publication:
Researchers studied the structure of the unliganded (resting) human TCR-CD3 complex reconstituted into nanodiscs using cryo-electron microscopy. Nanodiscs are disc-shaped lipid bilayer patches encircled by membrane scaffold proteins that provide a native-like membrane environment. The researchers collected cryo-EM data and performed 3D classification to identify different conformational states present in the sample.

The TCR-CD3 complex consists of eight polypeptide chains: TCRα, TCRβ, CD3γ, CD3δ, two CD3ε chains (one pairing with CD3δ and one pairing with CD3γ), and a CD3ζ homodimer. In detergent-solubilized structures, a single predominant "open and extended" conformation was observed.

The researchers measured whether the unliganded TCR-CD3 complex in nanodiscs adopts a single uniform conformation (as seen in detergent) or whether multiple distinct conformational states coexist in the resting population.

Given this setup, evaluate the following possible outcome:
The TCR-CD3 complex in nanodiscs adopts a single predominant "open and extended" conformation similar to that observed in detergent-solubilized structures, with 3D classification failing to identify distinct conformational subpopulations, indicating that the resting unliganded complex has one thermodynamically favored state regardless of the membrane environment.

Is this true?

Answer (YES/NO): NO